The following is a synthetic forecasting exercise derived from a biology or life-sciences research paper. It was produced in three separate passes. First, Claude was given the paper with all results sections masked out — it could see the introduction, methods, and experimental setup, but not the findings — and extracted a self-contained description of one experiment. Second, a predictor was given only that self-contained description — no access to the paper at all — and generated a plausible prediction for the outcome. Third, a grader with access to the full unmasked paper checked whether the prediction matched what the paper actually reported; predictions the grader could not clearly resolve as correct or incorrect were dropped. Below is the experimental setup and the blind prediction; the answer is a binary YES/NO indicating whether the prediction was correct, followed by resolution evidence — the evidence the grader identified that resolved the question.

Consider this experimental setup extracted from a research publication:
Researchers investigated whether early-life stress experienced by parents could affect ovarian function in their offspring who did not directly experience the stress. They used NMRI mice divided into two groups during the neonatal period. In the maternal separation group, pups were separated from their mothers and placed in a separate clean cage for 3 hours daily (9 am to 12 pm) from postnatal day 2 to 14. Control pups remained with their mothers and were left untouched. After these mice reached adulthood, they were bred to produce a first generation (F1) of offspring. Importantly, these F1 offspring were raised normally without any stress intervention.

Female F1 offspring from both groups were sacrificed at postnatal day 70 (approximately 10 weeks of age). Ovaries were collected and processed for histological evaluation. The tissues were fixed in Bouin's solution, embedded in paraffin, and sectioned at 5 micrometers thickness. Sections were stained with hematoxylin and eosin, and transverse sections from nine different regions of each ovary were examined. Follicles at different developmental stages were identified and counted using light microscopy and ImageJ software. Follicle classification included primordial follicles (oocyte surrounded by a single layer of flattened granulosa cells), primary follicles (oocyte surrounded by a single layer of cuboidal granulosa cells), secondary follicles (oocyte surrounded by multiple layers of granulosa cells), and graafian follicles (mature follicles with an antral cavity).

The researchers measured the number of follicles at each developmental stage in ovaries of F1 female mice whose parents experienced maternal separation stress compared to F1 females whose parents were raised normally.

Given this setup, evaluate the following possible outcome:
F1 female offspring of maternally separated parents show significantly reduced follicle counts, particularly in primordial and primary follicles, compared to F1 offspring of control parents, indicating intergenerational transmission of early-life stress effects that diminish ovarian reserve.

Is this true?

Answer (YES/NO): NO